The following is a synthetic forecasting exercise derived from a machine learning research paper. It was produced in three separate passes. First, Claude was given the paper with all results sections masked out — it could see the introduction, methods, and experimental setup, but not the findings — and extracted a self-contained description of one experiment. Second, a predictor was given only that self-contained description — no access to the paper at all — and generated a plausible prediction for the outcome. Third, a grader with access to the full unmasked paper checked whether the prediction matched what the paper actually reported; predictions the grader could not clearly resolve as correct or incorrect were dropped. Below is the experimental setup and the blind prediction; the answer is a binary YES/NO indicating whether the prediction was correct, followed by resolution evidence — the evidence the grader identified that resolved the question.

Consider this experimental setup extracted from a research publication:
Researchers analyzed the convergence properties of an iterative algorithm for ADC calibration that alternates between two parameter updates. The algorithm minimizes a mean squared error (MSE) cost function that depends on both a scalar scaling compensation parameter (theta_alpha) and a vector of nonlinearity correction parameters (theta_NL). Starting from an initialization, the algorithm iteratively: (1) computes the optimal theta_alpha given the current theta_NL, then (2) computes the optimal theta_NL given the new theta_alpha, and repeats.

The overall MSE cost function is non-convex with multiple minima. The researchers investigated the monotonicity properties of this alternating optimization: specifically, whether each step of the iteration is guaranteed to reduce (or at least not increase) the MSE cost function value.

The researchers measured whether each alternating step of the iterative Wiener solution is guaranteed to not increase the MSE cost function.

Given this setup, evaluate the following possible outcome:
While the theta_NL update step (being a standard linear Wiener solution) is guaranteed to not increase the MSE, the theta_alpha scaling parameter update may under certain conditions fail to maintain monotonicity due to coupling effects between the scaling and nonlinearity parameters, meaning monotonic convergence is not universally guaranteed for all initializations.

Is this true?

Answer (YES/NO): NO